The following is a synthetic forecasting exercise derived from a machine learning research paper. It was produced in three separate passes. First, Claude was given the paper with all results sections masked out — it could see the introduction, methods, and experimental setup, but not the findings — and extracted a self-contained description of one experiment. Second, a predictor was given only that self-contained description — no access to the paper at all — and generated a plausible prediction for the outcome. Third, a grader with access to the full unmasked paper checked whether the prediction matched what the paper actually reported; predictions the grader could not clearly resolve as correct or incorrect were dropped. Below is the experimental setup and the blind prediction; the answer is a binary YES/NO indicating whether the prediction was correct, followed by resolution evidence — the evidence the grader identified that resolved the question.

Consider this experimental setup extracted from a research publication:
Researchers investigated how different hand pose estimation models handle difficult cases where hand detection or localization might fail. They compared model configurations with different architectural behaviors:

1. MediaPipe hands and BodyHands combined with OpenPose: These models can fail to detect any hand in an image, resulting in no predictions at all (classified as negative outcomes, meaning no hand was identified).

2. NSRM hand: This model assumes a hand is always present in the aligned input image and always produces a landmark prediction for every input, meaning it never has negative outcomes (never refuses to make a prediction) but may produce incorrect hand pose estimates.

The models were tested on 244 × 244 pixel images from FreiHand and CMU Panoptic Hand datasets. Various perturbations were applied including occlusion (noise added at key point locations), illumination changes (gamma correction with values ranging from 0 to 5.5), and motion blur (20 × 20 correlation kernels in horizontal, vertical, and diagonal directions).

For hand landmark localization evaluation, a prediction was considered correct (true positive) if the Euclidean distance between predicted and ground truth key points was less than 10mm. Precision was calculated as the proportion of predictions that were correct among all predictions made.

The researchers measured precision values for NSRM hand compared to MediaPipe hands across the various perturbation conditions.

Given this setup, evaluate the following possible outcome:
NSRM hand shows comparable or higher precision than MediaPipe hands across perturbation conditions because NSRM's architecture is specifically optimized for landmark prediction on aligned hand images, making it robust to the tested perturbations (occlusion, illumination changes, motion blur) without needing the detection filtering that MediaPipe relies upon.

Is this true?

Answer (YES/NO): NO